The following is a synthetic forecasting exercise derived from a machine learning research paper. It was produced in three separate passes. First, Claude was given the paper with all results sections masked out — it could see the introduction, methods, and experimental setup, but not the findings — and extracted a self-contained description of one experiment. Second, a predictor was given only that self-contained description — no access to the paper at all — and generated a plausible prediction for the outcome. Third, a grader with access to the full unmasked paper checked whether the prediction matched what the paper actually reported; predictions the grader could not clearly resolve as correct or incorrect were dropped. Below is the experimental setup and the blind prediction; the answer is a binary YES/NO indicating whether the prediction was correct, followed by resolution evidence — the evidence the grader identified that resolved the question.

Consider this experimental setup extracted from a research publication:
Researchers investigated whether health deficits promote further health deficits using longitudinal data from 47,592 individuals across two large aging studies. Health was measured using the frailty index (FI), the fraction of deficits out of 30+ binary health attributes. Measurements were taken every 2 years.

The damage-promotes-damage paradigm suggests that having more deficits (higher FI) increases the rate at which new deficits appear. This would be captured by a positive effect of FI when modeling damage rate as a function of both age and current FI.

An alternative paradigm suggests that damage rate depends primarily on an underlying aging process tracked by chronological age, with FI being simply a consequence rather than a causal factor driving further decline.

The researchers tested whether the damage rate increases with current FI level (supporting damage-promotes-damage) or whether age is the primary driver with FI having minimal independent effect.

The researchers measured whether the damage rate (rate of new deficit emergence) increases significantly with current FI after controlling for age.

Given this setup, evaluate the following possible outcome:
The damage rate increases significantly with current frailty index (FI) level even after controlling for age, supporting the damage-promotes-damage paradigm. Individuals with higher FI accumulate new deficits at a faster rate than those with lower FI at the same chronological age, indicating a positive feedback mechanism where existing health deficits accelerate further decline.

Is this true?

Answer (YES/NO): YES